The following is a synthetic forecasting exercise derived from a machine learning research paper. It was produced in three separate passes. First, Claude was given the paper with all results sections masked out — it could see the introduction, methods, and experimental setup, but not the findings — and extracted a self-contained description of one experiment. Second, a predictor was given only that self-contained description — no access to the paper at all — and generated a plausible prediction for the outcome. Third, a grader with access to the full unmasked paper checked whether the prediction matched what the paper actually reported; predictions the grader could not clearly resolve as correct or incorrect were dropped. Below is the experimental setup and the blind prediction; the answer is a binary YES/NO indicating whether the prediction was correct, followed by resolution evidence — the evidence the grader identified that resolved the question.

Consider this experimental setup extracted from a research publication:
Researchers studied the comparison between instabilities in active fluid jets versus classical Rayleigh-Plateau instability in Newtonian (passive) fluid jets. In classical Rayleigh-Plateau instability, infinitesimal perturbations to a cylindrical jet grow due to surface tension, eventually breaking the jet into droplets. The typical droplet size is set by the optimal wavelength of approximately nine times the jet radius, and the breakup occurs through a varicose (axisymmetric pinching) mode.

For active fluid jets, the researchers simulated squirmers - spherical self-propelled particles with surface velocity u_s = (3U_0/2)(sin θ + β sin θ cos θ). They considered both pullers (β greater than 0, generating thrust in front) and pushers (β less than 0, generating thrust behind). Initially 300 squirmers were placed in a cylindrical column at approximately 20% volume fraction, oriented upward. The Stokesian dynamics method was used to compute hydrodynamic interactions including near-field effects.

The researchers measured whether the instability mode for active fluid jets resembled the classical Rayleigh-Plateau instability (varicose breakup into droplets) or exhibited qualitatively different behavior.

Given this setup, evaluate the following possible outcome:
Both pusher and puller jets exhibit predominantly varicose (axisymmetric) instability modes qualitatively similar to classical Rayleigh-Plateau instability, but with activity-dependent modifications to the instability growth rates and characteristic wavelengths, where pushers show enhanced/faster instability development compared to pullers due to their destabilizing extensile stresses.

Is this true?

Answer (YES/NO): NO